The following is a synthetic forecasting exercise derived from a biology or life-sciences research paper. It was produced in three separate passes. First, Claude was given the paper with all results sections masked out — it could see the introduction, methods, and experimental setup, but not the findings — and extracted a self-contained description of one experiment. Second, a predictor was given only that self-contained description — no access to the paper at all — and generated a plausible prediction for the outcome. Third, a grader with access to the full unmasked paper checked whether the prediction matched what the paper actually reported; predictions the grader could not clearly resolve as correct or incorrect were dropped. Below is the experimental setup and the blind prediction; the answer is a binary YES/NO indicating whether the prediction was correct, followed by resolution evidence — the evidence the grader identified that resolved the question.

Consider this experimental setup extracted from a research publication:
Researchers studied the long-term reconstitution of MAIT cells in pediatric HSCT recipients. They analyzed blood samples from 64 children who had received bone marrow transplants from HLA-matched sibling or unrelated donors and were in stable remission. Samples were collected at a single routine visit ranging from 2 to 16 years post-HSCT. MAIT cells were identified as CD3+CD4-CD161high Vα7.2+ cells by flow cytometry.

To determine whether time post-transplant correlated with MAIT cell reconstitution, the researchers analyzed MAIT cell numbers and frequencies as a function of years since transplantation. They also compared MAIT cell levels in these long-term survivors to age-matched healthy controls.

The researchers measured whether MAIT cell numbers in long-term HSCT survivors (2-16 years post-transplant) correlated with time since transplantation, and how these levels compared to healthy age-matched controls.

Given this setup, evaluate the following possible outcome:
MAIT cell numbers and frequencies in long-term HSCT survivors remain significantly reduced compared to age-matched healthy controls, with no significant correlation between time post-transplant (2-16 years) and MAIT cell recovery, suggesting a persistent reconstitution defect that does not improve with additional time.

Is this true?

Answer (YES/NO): NO